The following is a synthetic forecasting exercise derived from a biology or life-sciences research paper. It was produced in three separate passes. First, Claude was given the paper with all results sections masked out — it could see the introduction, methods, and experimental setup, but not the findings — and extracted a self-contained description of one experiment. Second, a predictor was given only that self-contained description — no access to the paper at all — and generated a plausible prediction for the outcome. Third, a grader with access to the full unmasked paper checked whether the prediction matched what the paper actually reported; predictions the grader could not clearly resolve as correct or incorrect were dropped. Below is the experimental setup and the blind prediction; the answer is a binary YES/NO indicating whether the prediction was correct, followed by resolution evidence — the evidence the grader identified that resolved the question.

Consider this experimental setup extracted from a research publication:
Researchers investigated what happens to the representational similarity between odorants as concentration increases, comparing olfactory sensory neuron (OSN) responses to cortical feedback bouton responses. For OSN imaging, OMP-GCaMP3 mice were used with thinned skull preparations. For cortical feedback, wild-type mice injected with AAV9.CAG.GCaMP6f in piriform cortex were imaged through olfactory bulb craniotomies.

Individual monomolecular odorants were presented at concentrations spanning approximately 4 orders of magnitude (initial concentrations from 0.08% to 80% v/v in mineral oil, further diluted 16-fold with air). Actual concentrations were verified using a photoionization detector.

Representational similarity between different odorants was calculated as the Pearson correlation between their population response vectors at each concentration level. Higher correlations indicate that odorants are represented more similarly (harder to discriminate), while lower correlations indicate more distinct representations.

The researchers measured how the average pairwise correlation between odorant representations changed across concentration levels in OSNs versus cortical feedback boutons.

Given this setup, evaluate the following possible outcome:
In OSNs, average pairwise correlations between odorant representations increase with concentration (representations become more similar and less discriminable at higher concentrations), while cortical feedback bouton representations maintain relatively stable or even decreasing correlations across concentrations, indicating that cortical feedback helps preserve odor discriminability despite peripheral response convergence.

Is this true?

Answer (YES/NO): NO